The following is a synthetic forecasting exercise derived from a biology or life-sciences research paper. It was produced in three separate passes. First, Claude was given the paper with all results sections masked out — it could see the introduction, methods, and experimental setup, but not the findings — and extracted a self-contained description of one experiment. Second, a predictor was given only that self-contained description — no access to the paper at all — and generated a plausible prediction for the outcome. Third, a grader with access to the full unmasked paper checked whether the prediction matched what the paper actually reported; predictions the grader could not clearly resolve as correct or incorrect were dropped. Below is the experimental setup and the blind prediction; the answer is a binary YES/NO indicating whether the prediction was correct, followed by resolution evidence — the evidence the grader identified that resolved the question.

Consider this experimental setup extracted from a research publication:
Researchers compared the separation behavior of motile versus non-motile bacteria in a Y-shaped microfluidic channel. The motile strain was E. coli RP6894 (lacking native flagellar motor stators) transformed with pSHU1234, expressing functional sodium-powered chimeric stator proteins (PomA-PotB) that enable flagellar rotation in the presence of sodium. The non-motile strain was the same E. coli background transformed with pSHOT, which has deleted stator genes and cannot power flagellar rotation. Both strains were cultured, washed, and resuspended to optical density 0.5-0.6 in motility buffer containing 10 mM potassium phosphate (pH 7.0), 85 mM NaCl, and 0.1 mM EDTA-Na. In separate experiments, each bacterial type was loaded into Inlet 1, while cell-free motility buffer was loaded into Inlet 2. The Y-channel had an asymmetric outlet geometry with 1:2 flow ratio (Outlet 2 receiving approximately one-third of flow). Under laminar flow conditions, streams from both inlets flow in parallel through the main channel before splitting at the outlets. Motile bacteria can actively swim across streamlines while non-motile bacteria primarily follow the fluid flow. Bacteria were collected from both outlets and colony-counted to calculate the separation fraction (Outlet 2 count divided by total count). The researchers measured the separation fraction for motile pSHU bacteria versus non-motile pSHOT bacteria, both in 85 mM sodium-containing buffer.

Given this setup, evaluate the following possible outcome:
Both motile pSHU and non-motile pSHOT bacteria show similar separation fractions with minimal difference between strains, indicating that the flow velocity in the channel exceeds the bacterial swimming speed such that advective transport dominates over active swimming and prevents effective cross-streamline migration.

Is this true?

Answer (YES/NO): NO